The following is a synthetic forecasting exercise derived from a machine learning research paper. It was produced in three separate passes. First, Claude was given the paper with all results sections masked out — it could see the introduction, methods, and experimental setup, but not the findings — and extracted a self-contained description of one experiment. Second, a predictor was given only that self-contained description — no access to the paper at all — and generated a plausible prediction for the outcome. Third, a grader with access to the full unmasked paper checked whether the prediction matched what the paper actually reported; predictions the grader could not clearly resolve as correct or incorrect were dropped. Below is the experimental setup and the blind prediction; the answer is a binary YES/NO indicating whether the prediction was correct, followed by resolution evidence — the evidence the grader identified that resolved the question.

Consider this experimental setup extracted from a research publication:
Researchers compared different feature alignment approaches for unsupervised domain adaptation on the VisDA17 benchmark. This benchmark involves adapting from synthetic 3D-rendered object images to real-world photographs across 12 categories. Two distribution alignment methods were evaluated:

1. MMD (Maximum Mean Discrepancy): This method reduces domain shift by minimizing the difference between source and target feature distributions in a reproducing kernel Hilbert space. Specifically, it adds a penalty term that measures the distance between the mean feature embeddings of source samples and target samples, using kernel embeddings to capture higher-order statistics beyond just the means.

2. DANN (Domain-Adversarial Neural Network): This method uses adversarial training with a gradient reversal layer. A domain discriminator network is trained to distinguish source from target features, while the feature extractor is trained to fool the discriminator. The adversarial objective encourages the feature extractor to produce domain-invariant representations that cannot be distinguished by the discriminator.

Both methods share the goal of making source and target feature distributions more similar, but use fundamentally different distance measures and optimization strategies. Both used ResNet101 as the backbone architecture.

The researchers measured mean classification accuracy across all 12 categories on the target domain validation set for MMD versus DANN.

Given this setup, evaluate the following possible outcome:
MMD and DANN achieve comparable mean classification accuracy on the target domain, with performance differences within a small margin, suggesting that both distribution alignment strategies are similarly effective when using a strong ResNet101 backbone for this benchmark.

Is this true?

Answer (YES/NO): NO